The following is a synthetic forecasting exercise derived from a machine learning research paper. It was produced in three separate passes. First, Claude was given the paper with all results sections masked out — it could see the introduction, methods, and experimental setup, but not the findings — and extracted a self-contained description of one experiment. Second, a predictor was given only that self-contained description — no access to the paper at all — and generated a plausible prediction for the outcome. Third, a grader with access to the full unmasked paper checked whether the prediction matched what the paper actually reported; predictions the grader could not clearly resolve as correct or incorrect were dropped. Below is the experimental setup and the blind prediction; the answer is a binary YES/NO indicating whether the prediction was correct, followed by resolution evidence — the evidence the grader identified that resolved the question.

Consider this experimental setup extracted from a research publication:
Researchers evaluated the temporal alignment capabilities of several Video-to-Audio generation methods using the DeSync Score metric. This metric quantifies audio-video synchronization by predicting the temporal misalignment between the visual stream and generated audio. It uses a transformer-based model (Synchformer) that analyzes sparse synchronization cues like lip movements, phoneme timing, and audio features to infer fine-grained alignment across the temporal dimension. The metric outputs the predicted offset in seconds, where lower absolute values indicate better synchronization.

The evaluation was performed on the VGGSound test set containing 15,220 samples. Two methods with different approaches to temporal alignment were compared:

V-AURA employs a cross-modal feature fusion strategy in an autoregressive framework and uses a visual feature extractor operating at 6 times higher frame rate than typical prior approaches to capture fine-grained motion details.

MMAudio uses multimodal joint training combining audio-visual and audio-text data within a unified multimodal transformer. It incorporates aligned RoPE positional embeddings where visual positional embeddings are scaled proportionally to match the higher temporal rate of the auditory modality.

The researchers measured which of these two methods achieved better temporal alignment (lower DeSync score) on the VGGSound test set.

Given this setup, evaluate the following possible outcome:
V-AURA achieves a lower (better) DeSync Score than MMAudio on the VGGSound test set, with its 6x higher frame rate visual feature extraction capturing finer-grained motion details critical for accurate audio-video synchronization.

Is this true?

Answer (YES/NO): NO